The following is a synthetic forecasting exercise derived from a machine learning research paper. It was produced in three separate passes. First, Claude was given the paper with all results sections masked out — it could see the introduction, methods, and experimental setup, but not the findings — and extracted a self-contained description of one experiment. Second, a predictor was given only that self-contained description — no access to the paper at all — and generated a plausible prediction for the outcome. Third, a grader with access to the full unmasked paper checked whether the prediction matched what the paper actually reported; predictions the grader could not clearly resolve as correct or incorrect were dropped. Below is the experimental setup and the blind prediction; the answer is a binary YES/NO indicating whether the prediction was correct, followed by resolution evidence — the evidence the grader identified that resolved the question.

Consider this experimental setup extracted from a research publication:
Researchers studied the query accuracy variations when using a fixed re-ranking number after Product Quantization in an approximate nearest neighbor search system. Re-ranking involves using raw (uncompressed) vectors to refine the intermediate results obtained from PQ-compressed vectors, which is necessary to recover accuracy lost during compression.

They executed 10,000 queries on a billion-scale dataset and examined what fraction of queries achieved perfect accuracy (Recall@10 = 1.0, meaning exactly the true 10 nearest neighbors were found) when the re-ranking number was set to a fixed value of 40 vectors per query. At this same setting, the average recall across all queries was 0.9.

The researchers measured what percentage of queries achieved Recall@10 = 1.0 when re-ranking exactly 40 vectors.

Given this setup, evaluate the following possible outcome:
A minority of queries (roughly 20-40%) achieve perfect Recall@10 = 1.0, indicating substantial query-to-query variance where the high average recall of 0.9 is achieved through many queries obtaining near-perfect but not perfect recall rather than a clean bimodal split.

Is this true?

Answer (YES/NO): NO